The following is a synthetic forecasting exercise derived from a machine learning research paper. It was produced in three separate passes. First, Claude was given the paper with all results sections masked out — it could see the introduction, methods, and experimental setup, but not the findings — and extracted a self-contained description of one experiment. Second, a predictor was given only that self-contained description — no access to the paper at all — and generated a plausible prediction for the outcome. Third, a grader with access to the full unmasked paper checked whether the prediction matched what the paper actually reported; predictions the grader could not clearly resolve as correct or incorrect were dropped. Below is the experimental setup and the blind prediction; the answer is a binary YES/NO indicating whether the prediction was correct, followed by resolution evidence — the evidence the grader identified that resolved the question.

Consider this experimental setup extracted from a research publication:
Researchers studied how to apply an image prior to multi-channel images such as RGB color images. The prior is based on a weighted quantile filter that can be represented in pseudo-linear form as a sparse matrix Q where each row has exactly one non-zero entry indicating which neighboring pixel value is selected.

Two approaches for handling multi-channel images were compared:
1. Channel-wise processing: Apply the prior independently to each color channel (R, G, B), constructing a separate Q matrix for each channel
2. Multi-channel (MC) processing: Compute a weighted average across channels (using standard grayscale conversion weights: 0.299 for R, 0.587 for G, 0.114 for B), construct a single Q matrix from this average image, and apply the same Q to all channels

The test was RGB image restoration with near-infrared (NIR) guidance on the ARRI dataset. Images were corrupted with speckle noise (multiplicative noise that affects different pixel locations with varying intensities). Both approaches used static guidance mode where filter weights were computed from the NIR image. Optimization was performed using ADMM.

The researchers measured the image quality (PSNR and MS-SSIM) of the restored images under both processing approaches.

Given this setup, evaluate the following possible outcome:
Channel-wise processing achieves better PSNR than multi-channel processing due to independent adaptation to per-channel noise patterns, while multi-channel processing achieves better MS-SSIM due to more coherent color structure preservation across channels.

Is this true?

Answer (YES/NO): NO